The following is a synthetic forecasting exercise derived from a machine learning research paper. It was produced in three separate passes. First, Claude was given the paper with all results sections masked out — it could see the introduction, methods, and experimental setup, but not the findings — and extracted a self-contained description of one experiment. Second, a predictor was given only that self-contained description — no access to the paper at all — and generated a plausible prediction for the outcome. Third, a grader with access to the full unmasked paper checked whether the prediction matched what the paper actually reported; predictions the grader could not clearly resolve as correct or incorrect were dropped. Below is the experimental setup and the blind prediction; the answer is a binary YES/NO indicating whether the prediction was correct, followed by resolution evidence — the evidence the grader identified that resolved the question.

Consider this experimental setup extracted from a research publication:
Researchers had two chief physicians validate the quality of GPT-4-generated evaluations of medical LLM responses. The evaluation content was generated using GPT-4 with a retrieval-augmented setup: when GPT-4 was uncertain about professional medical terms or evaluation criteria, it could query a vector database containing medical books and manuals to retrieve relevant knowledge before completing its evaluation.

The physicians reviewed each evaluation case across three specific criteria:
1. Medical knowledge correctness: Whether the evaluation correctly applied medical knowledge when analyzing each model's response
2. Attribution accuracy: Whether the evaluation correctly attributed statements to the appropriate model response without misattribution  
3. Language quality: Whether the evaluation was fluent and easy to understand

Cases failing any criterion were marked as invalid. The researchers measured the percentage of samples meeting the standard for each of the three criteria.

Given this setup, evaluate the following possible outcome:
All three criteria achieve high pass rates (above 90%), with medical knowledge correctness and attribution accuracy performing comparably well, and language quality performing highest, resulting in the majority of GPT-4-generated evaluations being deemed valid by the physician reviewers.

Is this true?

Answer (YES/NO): NO